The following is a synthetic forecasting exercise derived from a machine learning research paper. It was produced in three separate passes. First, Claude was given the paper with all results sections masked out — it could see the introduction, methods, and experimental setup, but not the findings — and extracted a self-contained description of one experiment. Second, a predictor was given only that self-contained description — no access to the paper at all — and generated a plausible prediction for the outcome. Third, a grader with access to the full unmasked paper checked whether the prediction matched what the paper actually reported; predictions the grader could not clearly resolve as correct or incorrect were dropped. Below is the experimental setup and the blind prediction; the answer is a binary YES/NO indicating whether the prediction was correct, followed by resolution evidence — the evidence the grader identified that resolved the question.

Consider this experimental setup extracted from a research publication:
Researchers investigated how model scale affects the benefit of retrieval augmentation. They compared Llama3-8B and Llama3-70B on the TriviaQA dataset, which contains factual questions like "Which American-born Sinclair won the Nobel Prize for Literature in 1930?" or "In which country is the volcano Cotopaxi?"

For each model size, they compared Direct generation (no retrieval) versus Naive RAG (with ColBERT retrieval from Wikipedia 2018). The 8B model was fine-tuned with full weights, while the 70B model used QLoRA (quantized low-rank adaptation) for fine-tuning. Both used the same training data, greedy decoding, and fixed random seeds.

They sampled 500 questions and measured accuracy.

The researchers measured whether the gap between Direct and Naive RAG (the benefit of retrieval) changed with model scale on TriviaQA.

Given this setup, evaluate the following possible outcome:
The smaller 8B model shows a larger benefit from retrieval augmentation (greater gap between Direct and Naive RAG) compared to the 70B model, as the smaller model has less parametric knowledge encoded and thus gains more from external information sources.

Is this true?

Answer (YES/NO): NO